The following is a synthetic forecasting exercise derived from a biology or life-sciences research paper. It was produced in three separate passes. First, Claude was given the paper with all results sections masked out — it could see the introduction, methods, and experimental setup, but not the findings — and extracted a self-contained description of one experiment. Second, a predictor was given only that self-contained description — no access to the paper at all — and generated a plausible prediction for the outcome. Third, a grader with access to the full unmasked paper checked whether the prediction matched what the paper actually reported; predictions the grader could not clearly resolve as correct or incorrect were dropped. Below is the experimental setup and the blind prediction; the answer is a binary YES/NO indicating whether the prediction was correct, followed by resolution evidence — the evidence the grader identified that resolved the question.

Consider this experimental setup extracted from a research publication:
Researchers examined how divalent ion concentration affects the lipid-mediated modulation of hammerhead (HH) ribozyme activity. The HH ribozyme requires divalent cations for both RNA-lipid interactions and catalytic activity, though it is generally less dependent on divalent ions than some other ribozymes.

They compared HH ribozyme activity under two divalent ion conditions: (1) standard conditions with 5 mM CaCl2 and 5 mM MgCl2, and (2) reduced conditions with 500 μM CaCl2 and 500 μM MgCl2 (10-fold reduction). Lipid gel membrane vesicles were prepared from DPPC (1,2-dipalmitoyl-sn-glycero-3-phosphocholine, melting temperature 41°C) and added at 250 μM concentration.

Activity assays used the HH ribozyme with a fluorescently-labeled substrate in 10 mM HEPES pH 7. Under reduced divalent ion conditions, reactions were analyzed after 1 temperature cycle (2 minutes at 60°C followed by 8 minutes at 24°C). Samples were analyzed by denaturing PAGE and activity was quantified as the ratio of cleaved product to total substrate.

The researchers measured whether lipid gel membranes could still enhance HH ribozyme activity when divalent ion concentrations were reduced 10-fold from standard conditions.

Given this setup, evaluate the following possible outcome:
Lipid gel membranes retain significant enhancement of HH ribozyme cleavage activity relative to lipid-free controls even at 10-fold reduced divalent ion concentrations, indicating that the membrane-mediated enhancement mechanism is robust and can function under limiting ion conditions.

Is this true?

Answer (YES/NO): YES